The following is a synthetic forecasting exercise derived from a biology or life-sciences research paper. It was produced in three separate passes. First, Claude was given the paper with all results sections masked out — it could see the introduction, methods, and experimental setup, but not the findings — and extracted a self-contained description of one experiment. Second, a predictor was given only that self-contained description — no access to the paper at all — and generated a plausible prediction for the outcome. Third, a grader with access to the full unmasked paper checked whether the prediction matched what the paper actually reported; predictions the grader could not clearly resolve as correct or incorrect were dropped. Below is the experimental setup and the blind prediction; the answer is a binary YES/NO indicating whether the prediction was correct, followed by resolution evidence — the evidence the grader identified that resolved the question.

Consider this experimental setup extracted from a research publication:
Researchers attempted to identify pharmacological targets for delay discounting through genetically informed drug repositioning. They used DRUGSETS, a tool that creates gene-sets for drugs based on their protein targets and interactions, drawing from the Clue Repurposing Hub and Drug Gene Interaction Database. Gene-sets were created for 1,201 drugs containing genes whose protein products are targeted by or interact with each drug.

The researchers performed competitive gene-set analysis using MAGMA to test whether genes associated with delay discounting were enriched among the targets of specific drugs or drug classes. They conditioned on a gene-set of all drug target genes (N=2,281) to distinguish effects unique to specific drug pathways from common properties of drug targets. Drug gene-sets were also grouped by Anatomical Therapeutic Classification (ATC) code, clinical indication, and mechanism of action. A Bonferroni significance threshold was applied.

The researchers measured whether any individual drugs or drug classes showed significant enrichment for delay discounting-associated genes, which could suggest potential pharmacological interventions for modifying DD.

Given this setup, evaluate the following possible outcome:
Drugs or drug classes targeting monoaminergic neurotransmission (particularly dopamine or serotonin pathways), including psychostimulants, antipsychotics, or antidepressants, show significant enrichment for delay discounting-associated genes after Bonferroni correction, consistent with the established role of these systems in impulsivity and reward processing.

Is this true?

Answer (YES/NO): NO